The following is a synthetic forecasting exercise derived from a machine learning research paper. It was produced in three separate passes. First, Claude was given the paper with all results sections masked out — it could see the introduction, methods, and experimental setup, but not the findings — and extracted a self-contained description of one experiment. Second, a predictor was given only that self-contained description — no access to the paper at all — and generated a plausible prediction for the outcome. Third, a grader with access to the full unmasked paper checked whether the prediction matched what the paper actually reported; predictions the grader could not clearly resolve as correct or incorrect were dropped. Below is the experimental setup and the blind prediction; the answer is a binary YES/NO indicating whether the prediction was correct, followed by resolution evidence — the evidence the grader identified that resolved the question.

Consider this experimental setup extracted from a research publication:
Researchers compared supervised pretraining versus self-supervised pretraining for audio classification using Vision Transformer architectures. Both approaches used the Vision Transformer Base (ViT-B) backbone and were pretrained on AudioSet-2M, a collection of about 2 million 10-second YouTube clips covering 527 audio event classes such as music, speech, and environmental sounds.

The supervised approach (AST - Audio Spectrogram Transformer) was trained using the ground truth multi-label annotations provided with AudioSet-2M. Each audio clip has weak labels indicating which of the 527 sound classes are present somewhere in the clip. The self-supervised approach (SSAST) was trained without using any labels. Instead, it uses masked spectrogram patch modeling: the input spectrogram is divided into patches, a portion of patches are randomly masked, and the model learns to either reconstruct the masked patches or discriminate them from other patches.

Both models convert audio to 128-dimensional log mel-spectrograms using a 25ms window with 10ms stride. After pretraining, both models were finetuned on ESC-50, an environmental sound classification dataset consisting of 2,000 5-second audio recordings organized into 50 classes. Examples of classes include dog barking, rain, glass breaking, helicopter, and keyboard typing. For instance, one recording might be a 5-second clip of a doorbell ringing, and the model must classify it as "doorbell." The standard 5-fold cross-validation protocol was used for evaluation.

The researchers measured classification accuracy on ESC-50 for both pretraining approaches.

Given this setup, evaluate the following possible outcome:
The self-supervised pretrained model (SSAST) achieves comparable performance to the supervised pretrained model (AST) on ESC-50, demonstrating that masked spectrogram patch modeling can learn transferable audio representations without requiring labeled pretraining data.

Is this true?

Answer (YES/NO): NO